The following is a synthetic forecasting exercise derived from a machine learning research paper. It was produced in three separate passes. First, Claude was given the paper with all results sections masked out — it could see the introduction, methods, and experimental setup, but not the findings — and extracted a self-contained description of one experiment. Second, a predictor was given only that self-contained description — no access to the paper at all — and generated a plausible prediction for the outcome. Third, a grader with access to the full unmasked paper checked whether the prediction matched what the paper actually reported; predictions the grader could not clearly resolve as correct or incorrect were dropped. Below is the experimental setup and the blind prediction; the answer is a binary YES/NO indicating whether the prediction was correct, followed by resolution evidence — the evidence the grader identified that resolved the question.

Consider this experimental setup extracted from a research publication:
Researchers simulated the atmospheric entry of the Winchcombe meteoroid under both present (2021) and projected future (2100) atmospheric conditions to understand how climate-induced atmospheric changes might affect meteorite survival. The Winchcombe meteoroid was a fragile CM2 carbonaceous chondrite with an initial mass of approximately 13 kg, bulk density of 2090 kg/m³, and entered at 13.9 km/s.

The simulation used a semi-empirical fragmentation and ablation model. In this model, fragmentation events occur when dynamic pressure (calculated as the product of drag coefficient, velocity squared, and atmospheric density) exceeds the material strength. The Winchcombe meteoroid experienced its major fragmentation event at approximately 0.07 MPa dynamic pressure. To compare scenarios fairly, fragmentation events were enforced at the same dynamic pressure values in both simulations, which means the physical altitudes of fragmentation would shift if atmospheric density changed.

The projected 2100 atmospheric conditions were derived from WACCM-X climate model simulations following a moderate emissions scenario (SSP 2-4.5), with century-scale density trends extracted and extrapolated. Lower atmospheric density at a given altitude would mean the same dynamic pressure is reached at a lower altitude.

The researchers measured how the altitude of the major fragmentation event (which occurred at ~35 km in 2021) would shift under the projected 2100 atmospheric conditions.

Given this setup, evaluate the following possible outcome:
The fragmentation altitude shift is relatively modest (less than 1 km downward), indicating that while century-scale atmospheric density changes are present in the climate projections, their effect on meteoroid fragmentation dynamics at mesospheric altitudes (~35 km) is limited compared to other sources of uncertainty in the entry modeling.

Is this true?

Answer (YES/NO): YES